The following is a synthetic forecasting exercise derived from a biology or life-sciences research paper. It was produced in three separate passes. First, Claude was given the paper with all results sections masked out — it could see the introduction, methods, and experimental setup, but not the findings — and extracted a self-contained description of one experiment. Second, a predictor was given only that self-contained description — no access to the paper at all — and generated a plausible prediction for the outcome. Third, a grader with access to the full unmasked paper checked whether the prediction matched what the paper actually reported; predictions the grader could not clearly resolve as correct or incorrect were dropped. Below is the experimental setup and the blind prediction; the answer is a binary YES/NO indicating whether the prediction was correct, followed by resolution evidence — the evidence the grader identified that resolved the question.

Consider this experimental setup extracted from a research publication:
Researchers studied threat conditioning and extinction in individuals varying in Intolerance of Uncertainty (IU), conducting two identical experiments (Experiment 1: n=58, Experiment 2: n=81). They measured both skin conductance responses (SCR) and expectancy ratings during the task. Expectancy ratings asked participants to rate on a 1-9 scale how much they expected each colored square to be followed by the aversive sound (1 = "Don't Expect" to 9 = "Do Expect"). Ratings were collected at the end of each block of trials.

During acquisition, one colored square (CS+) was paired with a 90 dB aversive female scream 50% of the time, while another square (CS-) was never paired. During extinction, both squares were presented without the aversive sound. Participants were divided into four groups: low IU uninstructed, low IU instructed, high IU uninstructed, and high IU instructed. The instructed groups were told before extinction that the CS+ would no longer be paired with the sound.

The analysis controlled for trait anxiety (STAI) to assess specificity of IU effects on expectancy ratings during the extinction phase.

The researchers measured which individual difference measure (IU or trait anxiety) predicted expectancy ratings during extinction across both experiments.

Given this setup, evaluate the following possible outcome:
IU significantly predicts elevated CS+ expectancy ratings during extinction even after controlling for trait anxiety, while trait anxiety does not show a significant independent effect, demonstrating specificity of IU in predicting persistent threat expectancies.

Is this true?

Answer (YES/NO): NO